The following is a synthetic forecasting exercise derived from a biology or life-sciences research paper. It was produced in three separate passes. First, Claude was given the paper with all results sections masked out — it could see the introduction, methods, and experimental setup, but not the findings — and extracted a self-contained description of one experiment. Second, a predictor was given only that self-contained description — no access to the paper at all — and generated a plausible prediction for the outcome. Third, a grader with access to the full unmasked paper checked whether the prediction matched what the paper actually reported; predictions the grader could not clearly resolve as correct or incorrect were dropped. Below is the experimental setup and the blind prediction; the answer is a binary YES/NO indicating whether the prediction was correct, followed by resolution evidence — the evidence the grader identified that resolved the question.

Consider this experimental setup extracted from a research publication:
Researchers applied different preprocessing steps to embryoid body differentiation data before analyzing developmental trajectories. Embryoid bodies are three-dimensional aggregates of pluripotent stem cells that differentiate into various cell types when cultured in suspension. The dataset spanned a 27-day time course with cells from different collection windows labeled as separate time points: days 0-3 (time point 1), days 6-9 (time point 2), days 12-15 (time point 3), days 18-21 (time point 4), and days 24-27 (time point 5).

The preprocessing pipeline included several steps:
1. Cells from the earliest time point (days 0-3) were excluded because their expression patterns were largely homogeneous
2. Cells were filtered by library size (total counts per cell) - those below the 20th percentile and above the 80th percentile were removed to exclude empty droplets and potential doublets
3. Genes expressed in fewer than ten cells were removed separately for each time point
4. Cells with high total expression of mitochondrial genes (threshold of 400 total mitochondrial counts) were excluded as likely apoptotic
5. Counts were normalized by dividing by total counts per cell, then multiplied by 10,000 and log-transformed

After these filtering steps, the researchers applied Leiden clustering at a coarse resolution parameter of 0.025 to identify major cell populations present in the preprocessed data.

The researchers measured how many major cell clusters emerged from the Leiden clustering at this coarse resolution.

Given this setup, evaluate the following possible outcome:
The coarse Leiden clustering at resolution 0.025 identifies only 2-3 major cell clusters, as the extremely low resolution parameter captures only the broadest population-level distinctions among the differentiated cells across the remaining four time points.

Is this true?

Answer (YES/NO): YES